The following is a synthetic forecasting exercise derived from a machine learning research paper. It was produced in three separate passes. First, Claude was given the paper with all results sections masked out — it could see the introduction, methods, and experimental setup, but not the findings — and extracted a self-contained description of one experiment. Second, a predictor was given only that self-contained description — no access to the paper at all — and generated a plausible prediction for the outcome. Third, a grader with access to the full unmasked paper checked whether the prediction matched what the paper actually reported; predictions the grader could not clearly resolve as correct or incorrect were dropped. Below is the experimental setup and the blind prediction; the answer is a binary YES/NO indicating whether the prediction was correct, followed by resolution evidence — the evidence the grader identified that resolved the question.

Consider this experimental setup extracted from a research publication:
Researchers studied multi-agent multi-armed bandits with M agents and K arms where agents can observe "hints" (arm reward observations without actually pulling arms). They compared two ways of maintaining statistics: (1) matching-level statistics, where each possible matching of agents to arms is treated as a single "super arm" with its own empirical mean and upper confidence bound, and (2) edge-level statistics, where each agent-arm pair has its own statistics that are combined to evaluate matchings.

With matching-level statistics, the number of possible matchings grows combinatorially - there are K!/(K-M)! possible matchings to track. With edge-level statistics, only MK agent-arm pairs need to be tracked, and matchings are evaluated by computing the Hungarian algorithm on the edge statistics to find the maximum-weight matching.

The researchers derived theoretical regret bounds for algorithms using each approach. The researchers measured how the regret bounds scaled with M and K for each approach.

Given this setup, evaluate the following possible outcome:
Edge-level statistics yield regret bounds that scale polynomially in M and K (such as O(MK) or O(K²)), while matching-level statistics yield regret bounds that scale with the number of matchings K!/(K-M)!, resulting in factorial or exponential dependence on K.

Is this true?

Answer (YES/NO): NO